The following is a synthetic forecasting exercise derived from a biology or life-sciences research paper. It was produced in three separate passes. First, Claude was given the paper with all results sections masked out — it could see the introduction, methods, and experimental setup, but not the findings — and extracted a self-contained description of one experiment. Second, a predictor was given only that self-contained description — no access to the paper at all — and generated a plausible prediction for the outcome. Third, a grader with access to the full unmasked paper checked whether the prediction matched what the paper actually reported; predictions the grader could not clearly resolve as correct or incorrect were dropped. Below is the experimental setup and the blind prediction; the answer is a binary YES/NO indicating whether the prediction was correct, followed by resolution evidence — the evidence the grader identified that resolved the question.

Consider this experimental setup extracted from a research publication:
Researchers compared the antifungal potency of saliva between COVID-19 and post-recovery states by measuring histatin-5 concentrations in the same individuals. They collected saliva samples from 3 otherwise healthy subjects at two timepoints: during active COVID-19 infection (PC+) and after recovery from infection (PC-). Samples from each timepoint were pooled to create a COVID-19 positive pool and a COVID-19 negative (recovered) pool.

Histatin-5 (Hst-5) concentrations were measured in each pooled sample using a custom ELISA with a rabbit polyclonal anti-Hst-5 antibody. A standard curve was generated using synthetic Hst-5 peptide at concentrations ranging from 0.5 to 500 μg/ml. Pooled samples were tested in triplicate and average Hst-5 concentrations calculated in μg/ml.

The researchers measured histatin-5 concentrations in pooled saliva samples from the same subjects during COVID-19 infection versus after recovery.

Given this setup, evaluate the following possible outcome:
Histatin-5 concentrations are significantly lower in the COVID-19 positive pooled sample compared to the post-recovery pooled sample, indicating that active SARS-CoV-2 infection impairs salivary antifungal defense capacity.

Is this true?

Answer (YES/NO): YES